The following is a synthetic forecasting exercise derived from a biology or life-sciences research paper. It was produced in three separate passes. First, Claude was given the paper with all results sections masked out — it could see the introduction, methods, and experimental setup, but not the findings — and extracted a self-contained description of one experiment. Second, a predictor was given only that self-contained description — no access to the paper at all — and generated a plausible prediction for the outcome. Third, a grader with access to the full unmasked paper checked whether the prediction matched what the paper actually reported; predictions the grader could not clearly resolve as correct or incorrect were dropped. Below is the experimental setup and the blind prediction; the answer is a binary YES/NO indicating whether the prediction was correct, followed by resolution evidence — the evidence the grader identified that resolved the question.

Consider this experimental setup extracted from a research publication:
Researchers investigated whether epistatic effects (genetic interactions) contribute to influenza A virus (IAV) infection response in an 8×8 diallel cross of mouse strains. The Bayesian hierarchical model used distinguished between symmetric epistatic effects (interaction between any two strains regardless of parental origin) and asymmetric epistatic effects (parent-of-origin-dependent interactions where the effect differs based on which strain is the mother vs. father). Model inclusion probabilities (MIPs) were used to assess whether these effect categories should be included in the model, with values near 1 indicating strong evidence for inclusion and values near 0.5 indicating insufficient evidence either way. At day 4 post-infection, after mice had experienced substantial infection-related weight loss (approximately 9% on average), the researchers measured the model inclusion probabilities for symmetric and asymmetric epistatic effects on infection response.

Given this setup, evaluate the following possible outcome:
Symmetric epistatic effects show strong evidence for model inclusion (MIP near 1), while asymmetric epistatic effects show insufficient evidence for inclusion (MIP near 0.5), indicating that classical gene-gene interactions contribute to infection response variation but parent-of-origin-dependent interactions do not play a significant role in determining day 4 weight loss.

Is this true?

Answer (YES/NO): NO